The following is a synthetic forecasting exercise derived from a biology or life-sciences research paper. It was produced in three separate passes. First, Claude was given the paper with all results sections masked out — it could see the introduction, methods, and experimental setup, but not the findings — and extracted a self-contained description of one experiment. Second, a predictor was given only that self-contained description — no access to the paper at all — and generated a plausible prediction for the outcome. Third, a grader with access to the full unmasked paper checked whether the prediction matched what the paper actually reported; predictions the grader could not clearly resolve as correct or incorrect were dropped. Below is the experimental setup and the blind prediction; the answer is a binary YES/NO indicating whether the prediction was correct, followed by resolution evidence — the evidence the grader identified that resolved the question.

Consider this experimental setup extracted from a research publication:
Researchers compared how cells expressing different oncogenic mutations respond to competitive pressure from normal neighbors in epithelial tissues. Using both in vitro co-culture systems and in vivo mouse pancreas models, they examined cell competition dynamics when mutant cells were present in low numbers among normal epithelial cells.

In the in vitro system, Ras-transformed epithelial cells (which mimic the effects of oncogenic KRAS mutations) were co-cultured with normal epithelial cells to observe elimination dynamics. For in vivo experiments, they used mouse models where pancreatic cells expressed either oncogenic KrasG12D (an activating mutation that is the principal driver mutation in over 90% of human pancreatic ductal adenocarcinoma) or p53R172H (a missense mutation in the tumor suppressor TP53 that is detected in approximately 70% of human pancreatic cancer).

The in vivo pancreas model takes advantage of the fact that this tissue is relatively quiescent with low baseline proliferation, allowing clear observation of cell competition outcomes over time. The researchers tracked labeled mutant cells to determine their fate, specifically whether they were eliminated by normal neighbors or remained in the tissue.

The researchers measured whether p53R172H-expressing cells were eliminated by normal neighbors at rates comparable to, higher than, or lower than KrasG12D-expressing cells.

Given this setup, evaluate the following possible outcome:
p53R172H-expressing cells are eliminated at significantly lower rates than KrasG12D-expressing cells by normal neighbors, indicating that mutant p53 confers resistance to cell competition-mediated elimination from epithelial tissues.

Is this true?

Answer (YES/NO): NO